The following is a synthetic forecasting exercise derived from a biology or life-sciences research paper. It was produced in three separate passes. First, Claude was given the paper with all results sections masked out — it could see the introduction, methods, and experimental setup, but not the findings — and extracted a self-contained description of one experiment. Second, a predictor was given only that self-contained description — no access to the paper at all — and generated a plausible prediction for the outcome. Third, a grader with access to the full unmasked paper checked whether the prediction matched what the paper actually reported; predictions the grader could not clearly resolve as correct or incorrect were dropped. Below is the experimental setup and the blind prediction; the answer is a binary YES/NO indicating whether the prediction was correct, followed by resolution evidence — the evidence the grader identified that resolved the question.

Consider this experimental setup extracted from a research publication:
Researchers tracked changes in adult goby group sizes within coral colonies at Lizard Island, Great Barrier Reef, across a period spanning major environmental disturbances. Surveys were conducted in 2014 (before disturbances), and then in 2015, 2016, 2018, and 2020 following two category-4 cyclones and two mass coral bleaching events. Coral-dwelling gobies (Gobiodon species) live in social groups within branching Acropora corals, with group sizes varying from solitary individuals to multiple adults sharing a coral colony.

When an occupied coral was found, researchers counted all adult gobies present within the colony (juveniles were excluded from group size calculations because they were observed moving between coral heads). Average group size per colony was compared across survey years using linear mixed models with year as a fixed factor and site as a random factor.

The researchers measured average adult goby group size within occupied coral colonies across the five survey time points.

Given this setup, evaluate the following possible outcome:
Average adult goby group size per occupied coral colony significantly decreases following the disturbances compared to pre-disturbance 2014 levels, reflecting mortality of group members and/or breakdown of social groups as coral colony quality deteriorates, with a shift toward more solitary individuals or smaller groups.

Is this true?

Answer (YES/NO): YES